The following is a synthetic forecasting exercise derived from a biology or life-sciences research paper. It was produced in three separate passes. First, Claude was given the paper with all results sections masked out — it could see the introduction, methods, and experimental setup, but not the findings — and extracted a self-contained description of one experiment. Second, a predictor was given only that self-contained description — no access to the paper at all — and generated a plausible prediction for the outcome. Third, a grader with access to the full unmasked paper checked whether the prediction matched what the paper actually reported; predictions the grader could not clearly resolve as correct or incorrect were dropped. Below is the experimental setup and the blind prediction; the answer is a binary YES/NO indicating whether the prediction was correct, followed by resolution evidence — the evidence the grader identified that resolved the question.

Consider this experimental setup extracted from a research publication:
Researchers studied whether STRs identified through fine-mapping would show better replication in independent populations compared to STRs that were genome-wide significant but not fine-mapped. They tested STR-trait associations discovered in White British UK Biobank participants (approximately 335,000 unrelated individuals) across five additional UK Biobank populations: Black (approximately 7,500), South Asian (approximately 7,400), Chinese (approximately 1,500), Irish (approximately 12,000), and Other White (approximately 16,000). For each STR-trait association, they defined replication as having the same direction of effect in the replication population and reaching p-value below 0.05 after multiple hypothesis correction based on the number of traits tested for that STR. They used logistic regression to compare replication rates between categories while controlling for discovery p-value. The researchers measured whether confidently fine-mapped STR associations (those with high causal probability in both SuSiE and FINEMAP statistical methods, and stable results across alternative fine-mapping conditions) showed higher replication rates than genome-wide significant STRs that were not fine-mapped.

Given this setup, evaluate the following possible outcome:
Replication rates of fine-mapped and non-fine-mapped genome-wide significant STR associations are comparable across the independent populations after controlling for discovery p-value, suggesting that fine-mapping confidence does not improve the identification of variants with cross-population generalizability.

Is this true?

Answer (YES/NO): NO